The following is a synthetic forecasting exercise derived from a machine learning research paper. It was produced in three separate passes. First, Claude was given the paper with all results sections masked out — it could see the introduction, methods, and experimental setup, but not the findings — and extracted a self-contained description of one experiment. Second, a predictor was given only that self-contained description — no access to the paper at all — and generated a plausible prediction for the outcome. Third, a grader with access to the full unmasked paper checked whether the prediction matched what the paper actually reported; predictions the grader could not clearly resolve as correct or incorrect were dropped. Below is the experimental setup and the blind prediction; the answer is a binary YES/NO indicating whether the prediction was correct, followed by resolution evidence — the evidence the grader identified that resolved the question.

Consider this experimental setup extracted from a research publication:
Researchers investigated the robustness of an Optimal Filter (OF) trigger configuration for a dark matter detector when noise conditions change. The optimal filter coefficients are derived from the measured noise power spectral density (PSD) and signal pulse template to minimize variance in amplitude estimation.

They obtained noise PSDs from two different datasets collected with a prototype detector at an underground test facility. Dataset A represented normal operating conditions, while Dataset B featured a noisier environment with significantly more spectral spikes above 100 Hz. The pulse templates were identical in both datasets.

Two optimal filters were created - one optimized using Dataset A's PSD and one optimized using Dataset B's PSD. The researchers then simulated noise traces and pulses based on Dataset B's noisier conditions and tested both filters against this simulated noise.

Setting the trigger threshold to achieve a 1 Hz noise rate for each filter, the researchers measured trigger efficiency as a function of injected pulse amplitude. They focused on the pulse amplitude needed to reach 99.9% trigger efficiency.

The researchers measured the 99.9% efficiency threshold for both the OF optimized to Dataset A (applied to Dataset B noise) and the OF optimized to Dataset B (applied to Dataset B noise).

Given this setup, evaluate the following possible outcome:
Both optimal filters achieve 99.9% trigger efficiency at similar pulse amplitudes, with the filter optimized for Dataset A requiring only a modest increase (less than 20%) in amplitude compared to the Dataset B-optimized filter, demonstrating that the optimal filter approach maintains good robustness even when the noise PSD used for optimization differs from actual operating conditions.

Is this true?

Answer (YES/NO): YES